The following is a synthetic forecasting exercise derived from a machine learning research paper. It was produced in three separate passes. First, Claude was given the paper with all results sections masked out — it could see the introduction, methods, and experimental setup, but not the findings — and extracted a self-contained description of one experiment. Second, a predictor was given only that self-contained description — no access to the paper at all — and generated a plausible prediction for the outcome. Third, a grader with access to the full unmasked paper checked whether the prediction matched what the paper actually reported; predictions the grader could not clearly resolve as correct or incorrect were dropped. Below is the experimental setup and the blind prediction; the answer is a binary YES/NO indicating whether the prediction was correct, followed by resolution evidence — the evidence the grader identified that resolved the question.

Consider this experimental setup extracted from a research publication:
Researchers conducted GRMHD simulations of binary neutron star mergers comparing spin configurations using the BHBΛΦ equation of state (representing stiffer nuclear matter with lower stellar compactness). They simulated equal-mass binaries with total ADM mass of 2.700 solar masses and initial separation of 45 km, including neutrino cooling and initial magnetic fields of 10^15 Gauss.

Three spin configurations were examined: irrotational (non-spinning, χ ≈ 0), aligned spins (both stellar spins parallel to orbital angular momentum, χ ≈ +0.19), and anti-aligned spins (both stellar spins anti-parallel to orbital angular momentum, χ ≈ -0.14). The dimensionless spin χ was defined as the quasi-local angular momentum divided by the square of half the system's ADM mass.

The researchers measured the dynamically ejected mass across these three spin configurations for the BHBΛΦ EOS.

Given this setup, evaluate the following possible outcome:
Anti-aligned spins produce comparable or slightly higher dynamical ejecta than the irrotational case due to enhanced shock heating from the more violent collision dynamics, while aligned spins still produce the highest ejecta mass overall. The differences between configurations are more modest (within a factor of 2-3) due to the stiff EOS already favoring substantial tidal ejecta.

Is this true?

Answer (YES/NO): NO